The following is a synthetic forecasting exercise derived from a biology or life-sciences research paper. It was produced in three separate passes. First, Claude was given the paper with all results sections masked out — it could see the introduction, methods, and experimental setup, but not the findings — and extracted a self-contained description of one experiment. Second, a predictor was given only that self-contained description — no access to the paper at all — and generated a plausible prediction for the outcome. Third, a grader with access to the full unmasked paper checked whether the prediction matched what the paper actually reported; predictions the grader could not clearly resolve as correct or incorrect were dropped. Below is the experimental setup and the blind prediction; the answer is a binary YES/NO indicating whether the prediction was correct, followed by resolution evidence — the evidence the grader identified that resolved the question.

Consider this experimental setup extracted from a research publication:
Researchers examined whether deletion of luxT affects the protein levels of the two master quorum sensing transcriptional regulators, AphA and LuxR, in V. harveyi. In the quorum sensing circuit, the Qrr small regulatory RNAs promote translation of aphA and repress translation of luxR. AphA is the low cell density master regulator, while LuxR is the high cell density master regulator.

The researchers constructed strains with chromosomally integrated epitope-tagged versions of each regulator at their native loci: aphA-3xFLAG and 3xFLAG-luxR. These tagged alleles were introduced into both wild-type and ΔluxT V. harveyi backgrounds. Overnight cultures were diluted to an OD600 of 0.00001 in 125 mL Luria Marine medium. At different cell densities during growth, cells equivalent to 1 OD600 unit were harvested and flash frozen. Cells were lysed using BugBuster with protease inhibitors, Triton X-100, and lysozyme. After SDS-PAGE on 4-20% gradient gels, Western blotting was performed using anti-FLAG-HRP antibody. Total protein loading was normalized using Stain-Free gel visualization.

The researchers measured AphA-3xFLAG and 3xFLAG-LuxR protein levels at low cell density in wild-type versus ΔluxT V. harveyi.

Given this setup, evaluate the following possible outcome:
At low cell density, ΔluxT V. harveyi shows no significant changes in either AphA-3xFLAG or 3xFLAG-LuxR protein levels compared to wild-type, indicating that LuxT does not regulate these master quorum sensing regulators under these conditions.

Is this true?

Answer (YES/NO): YES